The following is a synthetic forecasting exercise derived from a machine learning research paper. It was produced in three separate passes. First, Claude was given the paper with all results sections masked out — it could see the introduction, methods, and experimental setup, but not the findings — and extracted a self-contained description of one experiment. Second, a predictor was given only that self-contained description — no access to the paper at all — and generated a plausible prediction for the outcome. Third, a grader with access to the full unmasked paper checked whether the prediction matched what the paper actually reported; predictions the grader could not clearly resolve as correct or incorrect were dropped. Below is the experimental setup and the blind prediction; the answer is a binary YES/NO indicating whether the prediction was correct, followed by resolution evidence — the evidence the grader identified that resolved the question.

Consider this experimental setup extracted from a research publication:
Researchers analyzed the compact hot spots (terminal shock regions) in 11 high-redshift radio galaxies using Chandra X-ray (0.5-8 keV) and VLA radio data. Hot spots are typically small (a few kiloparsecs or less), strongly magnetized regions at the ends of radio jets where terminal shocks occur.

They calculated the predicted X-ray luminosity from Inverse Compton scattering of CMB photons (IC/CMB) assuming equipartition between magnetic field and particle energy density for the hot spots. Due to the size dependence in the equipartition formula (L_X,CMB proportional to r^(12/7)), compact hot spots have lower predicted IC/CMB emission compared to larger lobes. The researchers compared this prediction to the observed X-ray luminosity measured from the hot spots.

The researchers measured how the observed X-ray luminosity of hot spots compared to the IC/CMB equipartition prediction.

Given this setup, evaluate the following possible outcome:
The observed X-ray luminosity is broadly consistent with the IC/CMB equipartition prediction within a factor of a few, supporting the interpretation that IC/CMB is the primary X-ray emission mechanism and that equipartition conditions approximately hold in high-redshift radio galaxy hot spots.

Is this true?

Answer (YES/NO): NO